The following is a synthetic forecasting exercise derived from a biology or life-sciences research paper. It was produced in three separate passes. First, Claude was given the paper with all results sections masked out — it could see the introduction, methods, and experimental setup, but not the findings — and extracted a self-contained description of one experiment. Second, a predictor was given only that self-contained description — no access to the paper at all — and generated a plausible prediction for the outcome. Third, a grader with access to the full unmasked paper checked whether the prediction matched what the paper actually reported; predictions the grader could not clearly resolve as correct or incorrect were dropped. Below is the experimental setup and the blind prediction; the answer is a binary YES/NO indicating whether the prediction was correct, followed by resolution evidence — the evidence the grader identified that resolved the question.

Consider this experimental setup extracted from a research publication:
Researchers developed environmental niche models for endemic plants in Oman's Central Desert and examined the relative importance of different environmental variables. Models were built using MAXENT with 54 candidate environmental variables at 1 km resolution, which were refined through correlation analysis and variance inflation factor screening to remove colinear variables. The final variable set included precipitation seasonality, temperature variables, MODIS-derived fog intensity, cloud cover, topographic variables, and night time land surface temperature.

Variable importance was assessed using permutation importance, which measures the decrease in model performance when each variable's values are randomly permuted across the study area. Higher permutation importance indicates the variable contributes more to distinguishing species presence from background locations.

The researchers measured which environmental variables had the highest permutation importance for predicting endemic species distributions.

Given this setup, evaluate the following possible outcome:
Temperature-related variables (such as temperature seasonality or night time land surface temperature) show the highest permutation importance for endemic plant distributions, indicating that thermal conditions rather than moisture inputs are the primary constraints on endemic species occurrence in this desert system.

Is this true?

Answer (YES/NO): NO